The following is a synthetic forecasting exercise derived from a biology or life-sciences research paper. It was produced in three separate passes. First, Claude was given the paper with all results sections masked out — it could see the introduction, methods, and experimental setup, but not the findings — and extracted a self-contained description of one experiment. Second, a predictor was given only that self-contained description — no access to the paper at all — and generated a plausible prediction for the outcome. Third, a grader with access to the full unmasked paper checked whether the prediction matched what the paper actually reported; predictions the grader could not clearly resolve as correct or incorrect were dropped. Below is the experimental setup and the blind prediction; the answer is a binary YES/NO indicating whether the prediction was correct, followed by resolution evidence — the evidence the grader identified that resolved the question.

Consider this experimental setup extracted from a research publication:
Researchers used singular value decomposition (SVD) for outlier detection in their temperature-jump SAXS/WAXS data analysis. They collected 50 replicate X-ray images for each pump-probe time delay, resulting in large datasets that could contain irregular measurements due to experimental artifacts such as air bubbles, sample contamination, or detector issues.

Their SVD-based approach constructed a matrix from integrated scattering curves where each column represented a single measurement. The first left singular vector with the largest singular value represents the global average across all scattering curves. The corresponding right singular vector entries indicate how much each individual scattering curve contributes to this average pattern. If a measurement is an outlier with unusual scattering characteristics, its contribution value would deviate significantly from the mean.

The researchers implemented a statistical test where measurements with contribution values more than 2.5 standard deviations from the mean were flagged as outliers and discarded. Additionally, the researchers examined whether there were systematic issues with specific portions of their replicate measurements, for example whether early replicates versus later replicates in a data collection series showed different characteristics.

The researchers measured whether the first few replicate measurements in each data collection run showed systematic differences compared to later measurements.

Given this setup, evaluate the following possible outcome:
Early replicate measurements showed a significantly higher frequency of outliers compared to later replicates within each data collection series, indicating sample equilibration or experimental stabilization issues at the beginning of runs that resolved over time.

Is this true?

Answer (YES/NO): YES